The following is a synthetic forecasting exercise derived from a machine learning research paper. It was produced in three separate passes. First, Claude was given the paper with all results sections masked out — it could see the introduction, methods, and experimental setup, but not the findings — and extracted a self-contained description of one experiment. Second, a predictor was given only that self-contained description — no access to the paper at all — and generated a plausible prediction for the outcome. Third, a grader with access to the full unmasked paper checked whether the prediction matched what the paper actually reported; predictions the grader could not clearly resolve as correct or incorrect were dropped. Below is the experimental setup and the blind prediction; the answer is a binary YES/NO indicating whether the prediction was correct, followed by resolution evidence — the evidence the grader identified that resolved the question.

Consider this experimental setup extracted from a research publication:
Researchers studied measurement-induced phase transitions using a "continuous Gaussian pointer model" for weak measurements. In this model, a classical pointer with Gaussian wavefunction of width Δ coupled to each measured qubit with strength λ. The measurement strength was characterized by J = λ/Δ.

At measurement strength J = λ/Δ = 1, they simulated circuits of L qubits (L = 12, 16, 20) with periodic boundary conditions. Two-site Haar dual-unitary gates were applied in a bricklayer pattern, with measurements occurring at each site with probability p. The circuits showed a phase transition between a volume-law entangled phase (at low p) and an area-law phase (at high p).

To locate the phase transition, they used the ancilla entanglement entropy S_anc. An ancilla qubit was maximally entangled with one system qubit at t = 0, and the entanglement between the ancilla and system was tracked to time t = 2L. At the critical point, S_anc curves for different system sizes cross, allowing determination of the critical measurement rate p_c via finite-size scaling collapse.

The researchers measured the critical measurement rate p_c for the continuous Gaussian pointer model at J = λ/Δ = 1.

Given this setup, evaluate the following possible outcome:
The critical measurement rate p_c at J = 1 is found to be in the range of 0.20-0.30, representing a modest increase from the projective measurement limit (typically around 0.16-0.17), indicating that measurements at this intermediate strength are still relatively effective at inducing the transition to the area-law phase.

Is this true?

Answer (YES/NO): NO